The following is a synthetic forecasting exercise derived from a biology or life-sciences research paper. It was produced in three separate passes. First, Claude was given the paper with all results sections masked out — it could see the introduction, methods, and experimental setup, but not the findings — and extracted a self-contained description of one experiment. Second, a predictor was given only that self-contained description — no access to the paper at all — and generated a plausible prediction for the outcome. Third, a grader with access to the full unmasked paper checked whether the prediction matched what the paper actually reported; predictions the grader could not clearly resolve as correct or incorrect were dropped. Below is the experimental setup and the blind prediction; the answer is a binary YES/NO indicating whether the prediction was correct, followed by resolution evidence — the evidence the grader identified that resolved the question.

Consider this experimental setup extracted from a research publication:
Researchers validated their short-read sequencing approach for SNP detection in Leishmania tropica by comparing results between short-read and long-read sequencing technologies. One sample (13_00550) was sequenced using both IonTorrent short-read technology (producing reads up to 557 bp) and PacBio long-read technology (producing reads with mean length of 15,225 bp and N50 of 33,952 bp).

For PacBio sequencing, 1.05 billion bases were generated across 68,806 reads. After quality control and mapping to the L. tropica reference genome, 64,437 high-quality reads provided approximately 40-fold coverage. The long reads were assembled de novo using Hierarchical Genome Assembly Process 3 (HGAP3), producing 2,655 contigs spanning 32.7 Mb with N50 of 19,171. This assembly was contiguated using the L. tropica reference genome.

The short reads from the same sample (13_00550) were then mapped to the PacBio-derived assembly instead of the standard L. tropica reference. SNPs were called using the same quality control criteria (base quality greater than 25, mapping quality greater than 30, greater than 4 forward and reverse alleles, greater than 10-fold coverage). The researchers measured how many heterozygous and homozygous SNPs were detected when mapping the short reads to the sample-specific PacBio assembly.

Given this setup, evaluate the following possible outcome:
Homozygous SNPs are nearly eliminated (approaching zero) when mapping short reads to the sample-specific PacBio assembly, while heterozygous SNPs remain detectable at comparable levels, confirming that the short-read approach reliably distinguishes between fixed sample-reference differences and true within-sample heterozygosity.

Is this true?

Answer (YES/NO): YES